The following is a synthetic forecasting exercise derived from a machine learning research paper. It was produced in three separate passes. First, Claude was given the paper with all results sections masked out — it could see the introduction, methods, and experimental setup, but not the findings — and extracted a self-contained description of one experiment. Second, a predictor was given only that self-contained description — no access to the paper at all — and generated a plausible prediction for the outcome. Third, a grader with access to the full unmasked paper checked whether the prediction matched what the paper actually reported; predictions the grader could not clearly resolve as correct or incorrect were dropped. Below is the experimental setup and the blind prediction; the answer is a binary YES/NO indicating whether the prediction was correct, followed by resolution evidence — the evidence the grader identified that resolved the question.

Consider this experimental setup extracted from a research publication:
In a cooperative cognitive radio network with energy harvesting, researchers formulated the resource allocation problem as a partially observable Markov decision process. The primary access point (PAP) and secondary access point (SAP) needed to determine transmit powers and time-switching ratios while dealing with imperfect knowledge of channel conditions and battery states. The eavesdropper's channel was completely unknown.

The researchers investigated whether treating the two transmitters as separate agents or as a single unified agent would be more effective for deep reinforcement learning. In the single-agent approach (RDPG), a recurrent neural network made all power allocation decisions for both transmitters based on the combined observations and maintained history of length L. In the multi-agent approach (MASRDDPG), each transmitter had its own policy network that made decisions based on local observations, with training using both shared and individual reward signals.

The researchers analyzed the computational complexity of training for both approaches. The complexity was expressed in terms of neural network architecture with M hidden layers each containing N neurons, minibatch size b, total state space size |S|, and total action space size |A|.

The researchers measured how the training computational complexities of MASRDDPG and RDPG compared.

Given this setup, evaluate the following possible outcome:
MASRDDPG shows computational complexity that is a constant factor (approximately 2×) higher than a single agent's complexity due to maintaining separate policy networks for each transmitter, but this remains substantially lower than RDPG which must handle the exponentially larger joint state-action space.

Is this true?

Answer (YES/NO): NO